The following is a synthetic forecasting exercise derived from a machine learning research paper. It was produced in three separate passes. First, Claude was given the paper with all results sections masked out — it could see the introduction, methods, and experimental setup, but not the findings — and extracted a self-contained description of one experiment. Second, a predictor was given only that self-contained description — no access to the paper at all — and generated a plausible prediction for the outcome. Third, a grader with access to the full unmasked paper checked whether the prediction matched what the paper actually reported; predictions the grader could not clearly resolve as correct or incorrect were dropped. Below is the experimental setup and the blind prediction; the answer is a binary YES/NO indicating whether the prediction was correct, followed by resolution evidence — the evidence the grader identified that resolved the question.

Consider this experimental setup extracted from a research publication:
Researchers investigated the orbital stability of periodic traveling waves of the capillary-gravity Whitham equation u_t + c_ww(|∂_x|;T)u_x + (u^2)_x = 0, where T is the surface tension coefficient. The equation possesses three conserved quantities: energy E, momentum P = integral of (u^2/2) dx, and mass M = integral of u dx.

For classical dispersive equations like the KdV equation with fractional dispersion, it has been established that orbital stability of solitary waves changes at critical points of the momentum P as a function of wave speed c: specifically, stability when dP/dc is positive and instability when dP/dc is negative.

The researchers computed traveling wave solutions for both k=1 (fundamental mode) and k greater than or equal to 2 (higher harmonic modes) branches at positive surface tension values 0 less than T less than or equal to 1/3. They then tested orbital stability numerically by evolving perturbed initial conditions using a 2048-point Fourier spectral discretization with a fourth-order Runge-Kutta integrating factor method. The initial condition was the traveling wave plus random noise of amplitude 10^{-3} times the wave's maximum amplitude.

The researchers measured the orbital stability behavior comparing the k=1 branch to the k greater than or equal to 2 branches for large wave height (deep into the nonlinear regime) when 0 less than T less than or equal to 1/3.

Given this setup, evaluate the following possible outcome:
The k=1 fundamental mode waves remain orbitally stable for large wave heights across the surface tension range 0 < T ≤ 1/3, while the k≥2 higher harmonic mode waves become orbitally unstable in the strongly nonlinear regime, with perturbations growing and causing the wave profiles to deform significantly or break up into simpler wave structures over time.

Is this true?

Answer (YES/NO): YES